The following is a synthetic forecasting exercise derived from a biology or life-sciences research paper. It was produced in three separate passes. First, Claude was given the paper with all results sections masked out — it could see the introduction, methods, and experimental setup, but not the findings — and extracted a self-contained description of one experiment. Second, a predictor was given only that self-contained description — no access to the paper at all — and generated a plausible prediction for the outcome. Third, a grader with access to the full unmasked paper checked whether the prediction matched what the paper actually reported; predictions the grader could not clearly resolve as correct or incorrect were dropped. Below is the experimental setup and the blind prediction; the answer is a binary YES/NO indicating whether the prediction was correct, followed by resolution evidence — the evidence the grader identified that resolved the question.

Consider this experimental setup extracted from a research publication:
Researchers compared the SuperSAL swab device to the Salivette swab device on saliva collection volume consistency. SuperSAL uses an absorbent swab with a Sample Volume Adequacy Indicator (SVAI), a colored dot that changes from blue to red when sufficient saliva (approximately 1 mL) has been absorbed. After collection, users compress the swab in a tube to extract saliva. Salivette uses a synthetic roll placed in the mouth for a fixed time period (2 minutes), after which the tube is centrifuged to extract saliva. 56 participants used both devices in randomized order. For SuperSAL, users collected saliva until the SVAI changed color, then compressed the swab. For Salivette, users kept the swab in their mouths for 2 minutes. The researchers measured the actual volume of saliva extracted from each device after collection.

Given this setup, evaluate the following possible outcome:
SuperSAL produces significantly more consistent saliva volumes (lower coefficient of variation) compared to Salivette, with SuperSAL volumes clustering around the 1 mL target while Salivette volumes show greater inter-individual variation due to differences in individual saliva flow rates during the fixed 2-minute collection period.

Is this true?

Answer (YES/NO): NO